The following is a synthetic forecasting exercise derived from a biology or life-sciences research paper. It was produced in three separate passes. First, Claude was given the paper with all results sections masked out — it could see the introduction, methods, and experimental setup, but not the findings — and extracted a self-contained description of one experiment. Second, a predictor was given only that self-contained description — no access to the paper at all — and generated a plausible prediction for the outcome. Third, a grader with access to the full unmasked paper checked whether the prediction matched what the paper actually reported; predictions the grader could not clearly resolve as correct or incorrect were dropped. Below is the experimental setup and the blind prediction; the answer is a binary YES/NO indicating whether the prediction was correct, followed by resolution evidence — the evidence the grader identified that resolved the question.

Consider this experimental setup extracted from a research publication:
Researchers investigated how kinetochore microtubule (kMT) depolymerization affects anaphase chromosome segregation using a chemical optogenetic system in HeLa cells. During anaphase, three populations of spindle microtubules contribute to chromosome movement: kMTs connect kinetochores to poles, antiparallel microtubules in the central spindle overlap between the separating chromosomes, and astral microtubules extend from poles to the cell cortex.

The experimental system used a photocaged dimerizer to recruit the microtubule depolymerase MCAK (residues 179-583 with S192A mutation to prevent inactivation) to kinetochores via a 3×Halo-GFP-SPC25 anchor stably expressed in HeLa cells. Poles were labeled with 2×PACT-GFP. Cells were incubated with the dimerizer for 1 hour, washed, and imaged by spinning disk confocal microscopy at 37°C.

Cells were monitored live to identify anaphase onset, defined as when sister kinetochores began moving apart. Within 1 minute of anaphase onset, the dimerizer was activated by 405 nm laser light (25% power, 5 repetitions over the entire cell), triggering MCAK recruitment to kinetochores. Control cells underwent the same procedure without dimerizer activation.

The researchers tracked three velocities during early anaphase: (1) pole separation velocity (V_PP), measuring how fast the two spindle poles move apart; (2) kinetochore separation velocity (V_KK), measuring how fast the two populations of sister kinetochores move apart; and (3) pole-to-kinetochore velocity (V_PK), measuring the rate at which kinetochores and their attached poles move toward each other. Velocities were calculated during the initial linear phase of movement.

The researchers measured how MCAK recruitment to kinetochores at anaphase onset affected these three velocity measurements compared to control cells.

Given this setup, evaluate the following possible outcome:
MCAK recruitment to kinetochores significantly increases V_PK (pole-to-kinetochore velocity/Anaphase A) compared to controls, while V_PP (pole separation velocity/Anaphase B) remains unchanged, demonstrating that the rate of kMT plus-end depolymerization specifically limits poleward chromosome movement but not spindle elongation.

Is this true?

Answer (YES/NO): NO